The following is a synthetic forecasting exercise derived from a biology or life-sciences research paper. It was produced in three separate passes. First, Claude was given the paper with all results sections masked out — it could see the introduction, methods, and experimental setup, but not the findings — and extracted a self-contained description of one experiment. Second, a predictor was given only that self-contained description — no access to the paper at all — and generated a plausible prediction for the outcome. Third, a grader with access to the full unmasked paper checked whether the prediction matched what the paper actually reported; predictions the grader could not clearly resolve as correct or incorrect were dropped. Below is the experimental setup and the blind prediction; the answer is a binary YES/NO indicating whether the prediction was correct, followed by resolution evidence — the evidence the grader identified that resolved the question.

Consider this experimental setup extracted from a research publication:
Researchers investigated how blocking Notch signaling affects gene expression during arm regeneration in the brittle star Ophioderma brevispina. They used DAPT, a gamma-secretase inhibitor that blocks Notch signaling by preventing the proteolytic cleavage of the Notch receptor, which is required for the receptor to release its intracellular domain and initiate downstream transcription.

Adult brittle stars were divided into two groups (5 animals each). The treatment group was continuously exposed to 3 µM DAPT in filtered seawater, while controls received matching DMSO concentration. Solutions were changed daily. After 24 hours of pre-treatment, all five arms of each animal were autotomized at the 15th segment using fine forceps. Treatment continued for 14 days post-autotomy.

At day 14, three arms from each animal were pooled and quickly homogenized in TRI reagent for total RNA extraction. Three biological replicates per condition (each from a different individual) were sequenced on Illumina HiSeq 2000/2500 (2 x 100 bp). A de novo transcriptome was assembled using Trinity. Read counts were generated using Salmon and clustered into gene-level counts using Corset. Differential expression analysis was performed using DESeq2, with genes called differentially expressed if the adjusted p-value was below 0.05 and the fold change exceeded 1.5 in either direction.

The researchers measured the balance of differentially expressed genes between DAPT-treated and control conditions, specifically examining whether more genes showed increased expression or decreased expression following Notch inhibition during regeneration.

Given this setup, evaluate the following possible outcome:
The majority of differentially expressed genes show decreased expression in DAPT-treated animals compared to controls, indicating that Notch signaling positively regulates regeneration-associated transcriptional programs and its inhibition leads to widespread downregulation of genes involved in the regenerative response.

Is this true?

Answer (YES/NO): YES